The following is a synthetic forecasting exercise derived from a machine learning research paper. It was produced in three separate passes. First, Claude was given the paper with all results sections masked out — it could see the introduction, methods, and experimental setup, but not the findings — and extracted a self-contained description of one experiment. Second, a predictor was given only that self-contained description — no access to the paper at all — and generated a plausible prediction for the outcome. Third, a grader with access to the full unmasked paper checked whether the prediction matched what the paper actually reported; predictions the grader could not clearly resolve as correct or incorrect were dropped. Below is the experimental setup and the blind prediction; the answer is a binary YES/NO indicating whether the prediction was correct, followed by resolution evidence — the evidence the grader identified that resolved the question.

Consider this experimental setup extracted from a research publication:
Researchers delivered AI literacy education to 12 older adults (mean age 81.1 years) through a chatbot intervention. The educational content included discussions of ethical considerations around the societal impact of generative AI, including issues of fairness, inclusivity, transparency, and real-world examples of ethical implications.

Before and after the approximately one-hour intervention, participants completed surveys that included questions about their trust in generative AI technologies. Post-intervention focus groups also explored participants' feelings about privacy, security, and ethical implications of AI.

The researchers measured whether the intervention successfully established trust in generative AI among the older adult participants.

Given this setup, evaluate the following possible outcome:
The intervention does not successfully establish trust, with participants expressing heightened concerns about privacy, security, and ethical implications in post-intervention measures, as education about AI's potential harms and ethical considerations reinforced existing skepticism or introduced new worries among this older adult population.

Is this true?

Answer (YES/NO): YES